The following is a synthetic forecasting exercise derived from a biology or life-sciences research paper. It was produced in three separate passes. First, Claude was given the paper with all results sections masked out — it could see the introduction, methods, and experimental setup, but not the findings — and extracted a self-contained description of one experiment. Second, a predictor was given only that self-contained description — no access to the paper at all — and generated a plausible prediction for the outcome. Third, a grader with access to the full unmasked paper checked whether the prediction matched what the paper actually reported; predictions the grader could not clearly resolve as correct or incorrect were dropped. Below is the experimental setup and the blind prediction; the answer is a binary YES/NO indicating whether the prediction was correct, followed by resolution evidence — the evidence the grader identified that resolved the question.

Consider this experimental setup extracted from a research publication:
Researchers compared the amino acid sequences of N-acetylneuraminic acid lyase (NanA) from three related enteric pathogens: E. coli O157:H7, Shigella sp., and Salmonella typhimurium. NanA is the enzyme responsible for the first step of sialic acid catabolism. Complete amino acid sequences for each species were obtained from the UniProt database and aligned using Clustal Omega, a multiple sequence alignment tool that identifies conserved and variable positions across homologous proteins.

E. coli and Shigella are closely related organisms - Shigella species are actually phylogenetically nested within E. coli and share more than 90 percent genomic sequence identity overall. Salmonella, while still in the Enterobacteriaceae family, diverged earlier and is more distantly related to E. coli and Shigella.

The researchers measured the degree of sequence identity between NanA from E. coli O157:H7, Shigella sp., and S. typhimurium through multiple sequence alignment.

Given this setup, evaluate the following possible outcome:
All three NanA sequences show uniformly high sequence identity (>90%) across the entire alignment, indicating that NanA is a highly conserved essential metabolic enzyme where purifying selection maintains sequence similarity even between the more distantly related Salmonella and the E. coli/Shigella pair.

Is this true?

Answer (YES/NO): NO